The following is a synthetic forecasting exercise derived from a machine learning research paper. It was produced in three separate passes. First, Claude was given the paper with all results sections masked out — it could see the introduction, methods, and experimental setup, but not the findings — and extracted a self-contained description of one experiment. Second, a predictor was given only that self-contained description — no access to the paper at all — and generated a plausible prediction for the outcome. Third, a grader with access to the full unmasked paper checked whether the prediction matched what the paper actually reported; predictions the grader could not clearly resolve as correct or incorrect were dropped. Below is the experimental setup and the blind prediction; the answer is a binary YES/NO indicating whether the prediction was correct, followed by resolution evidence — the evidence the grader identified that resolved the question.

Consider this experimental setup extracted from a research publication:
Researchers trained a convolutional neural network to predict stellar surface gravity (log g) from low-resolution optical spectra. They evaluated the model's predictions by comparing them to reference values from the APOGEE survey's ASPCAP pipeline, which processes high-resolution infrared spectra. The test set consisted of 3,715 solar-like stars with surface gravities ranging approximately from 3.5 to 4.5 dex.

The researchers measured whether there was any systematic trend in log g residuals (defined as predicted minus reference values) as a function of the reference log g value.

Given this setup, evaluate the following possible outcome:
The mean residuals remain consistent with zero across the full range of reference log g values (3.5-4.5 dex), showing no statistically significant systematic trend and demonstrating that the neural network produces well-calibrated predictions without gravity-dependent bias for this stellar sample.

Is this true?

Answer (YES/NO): NO